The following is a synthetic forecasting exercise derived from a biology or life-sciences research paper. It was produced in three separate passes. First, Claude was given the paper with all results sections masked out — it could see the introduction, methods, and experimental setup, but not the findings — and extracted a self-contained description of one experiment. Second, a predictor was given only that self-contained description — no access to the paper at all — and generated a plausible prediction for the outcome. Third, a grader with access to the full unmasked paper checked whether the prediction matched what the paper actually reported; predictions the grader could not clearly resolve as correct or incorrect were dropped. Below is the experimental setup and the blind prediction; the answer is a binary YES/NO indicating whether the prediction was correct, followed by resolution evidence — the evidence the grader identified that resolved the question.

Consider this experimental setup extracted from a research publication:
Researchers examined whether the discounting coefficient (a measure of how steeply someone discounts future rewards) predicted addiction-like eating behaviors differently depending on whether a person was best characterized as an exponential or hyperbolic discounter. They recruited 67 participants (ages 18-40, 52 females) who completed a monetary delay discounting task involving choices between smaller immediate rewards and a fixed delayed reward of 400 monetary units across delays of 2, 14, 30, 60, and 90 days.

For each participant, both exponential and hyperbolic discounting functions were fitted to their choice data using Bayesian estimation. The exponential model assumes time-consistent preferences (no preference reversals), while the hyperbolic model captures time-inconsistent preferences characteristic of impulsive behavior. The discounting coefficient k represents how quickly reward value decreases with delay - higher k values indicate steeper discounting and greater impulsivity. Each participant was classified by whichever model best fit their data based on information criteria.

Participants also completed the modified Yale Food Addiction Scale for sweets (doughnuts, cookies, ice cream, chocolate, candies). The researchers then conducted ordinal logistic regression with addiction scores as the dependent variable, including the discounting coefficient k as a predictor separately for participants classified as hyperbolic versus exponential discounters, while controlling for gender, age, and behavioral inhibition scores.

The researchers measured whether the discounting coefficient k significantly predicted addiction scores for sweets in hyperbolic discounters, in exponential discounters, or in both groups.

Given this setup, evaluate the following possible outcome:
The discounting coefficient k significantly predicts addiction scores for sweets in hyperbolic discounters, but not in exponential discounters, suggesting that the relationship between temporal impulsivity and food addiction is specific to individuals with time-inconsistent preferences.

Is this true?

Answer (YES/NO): YES